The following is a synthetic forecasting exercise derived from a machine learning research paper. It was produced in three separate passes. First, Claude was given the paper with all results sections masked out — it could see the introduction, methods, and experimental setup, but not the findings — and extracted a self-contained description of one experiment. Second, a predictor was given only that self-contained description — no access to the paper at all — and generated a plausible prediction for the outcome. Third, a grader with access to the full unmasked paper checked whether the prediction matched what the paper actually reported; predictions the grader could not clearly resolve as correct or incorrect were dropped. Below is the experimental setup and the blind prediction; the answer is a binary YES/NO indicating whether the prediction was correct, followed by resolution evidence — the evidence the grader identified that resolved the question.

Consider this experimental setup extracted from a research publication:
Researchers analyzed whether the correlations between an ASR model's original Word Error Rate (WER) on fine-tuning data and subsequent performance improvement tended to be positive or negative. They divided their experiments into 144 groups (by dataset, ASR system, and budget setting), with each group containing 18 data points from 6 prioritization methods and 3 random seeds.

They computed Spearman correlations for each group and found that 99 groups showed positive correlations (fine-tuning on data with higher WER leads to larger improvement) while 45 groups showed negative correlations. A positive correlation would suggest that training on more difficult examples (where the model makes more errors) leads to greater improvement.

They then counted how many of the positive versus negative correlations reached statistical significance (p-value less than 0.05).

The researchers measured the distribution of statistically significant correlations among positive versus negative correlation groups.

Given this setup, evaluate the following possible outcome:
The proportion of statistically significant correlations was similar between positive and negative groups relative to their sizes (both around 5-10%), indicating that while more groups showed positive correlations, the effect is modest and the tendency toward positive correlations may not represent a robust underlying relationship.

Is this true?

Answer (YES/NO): NO